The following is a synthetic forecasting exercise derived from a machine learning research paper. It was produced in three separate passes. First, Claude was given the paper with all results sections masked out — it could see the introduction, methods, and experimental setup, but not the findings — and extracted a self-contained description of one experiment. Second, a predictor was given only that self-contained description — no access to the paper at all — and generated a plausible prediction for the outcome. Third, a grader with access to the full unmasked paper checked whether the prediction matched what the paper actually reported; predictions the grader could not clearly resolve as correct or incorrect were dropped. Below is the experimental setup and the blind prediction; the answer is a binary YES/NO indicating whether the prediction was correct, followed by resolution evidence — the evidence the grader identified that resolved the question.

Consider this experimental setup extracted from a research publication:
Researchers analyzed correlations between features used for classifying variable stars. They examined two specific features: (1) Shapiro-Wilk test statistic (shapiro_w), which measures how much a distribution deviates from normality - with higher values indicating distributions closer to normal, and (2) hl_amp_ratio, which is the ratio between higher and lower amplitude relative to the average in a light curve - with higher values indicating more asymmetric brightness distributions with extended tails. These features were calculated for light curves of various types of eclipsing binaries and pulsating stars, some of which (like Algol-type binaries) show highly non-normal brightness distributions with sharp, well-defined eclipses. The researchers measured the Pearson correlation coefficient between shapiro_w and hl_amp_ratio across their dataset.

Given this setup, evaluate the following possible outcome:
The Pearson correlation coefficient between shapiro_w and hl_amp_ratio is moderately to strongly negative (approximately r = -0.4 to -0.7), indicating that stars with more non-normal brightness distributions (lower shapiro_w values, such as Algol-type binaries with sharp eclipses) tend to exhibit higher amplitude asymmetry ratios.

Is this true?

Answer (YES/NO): NO